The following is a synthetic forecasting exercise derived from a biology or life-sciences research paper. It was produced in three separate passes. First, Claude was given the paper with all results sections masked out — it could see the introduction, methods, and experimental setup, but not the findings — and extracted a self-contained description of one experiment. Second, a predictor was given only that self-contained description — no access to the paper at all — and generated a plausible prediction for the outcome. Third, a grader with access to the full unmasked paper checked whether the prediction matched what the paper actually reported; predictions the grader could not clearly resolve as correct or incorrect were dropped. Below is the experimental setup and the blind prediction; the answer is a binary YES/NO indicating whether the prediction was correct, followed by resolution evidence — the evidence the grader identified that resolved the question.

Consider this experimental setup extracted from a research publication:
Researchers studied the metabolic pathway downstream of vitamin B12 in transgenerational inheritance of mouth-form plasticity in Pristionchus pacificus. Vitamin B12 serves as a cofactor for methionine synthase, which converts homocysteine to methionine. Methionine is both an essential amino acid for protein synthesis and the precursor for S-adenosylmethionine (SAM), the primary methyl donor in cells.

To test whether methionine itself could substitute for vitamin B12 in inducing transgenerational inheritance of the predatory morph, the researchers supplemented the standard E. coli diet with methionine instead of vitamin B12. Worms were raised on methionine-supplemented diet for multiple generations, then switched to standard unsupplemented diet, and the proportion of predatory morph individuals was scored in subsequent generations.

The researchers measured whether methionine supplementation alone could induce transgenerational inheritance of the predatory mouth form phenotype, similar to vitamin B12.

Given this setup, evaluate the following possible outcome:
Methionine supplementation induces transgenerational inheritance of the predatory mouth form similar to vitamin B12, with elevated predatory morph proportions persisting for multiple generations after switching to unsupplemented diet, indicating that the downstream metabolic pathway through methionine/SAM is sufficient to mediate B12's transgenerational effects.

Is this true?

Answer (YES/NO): YES